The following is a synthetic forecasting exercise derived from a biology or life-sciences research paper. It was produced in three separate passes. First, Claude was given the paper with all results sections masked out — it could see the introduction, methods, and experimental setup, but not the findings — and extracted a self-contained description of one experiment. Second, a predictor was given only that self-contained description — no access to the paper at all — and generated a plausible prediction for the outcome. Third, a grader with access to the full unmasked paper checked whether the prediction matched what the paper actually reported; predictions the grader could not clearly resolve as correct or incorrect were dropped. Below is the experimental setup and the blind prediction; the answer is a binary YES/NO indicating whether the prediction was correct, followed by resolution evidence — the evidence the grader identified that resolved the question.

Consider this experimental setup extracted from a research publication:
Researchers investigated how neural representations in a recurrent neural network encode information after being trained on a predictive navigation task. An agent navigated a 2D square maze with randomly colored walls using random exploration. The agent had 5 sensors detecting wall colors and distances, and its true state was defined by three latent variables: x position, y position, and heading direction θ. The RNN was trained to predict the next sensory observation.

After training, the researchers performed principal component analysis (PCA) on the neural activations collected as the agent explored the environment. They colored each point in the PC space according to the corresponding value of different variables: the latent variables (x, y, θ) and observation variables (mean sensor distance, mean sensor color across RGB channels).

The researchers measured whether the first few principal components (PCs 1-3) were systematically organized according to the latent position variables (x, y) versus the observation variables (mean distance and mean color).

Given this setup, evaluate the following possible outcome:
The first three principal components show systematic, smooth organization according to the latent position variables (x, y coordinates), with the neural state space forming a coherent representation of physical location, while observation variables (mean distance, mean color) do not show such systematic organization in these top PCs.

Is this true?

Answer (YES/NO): NO